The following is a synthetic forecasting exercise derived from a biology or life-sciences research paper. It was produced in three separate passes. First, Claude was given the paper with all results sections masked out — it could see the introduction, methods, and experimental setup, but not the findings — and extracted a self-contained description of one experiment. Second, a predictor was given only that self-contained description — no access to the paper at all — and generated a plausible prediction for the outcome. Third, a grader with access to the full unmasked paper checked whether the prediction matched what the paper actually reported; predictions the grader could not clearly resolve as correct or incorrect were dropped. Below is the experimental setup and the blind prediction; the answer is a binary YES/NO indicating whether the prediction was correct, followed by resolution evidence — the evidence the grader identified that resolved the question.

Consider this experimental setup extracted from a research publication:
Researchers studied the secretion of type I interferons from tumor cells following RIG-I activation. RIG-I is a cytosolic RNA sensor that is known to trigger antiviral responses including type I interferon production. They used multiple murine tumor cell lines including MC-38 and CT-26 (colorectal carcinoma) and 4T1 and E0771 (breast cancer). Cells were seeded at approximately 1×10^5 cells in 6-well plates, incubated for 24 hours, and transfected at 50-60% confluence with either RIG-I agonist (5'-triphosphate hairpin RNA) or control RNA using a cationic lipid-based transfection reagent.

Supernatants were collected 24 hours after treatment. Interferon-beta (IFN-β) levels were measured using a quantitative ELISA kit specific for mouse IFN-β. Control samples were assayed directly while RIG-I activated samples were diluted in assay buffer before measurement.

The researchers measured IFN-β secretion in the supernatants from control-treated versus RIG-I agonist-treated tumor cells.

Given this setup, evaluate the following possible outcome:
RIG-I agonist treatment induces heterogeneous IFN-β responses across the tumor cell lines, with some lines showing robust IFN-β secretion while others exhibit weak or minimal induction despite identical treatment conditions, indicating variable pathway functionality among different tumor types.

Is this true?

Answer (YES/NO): NO